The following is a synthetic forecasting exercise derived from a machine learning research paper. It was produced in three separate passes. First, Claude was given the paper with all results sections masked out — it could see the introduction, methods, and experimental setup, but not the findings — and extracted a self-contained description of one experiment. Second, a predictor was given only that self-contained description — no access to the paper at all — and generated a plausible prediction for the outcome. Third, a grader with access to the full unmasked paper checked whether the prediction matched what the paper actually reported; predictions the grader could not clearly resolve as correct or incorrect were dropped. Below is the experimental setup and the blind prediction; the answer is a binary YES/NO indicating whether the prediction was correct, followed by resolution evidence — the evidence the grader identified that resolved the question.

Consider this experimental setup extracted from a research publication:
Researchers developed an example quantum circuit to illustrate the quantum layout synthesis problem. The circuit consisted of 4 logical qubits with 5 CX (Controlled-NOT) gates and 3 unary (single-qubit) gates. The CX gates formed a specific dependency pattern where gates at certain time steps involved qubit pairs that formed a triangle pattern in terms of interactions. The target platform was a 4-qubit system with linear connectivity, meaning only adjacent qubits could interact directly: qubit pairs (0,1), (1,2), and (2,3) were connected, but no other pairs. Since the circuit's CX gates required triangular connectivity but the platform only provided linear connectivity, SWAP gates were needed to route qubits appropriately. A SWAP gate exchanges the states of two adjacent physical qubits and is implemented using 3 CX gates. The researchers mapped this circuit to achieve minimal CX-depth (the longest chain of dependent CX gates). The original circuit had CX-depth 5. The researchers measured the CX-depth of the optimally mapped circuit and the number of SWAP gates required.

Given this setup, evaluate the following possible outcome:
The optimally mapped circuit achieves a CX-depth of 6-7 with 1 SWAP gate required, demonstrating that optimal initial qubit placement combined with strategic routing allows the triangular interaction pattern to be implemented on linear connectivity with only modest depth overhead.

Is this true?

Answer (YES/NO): YES